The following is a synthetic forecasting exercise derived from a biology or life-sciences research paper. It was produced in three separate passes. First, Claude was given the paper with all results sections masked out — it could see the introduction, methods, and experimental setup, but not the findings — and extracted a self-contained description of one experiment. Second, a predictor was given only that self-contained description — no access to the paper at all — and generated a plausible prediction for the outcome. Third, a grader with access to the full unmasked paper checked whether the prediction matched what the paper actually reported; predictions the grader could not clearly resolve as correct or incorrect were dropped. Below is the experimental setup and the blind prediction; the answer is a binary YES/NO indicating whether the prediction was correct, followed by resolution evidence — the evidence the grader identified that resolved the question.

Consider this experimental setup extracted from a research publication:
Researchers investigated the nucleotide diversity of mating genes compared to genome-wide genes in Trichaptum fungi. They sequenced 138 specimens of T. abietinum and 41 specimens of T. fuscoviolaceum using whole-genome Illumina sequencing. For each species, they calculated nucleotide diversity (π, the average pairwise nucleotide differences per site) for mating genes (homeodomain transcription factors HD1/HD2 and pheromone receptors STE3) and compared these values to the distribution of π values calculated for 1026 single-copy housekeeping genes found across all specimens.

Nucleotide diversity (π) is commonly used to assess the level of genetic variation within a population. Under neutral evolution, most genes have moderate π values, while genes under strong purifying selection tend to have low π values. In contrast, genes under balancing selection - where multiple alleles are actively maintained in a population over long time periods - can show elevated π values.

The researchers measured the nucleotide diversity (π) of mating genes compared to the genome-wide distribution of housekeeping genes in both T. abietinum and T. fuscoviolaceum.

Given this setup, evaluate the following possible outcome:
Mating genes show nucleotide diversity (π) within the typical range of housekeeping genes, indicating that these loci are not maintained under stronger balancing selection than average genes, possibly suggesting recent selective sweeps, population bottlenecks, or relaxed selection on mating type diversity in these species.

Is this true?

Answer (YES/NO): NO